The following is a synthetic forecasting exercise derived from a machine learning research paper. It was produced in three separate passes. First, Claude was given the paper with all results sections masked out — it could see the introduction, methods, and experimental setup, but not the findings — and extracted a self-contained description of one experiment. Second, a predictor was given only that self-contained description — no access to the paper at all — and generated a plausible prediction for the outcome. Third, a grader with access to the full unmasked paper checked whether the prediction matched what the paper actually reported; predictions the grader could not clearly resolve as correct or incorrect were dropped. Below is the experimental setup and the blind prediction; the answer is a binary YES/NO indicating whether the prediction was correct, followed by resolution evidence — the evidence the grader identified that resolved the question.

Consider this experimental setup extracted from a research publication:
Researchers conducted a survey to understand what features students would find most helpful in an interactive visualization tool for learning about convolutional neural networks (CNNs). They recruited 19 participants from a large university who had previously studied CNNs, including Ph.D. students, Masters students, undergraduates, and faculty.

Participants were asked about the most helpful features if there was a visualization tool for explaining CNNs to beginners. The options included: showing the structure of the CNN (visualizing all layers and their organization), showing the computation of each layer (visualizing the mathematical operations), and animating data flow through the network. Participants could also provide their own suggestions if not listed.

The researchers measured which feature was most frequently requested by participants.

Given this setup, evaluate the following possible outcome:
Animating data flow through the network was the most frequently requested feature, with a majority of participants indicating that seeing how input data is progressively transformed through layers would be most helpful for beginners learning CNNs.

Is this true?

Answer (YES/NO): NO